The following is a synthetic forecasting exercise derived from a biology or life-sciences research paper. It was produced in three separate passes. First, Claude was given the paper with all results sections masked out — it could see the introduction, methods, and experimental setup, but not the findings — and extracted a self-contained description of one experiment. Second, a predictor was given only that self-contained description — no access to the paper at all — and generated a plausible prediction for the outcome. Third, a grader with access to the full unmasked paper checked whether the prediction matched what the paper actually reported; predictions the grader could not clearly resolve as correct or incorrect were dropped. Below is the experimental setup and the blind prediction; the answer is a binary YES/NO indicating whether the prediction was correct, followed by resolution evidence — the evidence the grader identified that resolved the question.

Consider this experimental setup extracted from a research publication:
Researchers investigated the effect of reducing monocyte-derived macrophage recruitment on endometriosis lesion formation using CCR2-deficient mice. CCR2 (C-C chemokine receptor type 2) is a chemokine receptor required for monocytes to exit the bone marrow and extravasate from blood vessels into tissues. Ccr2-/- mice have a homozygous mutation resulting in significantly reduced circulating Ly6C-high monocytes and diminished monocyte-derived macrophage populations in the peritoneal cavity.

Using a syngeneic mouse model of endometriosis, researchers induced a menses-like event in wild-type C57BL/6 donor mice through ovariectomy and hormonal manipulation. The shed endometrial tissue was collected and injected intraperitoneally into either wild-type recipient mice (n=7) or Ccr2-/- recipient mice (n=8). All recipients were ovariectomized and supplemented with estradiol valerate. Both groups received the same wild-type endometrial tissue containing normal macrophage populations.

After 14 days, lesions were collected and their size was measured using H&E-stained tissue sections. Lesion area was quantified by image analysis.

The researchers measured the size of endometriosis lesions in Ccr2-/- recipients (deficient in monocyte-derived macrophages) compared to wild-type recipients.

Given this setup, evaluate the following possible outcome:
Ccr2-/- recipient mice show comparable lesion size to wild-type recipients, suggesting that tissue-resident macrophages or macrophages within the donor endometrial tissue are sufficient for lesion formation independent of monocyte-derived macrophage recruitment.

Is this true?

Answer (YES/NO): YES